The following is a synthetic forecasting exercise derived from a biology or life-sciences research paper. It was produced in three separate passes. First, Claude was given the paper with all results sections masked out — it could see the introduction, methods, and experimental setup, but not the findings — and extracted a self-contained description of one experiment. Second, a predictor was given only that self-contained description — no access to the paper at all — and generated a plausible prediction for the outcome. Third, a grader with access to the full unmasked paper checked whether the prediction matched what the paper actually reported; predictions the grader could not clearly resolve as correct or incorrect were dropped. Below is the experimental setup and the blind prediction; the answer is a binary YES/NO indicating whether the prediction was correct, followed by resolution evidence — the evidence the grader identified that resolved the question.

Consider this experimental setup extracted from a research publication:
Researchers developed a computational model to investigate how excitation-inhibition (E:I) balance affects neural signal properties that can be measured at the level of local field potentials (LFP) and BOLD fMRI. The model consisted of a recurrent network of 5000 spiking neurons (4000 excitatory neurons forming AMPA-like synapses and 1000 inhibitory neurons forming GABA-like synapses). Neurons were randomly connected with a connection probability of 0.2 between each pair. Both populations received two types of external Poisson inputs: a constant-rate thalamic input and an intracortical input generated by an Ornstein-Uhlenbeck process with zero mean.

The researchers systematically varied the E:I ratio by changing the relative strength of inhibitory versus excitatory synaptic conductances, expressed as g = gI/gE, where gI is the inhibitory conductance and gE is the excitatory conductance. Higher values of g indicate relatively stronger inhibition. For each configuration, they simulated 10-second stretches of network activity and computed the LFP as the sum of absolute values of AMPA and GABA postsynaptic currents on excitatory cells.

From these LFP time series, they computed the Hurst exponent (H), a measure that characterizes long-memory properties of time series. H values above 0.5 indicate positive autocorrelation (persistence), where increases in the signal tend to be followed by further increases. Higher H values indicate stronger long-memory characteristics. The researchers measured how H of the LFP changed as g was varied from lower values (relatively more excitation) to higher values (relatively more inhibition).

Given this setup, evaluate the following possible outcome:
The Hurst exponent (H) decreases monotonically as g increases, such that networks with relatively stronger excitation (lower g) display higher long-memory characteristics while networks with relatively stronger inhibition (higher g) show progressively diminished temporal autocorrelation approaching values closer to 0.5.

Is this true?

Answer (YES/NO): NO